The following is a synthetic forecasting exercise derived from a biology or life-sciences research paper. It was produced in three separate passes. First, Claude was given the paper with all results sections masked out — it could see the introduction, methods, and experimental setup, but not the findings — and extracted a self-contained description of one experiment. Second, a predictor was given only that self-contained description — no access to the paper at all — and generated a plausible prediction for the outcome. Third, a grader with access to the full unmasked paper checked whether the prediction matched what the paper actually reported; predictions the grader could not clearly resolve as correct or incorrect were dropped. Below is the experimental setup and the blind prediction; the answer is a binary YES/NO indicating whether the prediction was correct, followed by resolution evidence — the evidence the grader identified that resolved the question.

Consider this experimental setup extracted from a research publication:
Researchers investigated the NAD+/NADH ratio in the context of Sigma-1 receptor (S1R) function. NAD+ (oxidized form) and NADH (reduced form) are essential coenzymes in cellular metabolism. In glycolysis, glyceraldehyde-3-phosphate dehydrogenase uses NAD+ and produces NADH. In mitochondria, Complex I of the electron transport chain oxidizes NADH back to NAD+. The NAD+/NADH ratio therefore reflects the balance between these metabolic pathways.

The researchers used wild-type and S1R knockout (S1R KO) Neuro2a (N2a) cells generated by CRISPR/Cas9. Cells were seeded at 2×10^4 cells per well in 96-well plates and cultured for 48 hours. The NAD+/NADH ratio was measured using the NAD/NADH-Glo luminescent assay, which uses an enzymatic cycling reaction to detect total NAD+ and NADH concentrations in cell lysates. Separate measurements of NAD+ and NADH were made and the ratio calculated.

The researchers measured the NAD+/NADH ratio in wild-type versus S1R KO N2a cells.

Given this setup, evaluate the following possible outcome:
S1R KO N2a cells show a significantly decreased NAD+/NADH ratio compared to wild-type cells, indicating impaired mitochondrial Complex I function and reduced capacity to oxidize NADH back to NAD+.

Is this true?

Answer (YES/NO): NO